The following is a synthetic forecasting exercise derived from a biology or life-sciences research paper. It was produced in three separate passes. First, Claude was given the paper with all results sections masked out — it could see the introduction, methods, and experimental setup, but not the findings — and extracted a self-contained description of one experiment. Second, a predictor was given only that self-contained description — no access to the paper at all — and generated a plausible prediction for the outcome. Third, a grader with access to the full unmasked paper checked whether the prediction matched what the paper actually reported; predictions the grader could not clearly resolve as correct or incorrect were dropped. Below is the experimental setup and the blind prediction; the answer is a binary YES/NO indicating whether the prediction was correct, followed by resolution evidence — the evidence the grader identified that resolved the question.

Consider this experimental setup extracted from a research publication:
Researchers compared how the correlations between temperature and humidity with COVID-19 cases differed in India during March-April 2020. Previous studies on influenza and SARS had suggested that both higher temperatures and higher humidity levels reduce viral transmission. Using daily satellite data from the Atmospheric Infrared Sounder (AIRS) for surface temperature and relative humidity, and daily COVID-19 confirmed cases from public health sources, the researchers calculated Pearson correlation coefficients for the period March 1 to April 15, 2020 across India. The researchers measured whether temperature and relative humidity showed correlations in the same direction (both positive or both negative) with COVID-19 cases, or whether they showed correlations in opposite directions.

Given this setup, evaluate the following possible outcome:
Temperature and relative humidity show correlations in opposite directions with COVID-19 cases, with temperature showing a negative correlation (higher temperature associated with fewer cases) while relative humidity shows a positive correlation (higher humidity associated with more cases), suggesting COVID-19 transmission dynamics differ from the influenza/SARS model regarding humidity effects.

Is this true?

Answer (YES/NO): NO